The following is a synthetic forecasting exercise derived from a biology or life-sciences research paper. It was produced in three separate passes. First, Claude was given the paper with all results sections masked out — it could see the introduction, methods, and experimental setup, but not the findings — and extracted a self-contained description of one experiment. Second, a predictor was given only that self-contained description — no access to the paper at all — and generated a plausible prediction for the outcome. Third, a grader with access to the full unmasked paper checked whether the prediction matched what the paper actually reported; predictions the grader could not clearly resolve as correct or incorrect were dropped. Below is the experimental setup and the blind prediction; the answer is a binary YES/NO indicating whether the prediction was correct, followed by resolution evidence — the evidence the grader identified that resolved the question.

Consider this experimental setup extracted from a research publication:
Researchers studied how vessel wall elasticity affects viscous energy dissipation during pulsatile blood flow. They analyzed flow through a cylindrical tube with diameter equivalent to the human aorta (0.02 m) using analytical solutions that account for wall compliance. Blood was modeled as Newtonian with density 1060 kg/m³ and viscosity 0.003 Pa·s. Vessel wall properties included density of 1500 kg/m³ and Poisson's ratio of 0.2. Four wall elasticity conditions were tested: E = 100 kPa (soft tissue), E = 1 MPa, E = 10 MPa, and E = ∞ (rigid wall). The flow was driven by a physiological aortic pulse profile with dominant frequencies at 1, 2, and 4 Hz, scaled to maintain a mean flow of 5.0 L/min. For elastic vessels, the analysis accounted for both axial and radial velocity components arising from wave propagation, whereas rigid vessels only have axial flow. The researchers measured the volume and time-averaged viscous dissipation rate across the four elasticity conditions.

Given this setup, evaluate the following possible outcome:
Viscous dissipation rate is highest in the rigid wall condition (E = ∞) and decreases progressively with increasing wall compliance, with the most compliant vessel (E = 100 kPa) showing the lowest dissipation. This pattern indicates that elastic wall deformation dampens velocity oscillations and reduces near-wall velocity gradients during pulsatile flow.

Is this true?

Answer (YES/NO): NO